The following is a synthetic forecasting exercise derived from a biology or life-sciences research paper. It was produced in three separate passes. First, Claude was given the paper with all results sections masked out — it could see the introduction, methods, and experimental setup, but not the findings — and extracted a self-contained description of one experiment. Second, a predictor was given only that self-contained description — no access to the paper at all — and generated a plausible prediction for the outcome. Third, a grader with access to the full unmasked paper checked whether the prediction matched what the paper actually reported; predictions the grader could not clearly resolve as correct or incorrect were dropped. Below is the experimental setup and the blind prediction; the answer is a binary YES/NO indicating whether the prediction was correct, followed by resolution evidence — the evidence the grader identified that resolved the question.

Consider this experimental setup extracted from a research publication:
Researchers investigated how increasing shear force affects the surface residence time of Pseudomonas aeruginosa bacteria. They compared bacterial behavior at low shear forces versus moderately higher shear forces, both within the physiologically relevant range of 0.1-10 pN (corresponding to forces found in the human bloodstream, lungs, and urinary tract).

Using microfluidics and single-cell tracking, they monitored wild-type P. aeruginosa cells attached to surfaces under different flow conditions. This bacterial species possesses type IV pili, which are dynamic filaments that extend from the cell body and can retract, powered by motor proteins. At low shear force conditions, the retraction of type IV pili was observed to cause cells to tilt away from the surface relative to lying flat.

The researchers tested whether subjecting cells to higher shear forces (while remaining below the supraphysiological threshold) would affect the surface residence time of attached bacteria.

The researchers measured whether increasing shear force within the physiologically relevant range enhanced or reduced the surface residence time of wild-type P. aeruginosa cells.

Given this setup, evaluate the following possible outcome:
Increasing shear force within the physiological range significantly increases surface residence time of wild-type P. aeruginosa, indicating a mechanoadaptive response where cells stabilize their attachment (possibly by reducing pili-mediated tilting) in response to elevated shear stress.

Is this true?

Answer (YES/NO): YES